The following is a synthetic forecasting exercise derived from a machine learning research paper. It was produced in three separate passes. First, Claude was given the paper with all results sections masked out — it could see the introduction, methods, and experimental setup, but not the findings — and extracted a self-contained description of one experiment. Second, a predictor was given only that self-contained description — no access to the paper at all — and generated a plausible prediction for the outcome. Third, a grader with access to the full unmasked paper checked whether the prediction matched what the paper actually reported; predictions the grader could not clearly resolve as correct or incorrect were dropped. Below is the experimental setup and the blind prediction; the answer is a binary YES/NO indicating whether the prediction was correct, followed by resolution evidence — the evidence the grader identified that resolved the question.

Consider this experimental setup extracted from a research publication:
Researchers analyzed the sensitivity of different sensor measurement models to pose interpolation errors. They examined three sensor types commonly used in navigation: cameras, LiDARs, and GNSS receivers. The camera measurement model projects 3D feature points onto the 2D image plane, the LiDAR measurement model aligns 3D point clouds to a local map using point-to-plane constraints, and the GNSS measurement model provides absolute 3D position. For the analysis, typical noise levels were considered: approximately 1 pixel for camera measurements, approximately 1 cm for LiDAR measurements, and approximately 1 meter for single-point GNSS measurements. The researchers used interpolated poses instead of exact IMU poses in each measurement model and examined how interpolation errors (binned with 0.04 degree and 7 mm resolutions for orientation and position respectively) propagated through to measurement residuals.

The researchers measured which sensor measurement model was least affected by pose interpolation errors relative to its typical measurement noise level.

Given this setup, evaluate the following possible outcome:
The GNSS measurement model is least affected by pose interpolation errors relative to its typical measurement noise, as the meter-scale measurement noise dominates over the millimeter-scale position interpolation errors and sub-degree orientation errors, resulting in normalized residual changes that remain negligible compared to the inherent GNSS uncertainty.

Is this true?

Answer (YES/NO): YES